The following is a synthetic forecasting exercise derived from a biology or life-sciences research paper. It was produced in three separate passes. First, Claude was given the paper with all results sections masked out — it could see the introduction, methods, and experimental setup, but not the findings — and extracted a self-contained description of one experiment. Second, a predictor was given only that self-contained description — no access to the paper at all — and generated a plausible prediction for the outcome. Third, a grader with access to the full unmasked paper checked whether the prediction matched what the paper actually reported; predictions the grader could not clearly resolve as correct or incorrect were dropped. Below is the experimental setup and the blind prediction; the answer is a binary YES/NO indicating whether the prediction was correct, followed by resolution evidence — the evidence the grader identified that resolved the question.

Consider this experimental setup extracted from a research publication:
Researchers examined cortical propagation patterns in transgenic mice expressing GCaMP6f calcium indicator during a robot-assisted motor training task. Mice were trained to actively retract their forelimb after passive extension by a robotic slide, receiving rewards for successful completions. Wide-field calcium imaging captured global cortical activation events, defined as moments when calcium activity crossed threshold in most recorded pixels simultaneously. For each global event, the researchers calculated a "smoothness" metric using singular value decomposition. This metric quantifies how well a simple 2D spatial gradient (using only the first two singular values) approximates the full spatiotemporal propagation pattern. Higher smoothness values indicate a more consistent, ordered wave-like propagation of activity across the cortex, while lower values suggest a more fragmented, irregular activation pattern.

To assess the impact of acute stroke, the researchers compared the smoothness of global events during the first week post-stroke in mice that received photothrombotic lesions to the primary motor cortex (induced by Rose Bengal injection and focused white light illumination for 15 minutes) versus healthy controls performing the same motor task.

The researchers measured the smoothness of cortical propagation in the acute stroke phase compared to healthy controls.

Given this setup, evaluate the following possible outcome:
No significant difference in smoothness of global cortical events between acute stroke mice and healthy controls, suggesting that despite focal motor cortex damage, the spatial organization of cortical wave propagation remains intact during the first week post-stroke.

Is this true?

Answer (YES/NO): NO